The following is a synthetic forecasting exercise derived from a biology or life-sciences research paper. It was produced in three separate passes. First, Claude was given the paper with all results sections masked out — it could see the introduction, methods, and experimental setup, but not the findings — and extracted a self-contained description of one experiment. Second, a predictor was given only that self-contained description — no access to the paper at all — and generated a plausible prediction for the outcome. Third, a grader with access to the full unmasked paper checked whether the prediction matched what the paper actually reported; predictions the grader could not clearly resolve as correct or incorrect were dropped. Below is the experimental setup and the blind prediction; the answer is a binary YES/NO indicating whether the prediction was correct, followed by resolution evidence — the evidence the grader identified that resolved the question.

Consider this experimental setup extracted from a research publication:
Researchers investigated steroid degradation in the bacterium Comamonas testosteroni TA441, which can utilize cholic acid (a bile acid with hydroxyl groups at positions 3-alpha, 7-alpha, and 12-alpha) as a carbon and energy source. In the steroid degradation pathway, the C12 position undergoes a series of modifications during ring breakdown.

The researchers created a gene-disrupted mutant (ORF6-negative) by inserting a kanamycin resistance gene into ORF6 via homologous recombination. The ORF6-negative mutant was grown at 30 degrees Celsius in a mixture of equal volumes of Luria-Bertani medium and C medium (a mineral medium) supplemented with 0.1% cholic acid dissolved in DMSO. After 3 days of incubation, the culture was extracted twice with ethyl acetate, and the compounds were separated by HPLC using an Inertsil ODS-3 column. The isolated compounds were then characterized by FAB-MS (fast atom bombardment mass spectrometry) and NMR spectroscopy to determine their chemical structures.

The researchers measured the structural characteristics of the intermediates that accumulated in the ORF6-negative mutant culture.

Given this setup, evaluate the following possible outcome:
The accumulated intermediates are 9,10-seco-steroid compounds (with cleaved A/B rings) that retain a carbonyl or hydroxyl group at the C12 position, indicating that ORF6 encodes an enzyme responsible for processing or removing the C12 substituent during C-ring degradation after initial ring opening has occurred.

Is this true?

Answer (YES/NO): NO